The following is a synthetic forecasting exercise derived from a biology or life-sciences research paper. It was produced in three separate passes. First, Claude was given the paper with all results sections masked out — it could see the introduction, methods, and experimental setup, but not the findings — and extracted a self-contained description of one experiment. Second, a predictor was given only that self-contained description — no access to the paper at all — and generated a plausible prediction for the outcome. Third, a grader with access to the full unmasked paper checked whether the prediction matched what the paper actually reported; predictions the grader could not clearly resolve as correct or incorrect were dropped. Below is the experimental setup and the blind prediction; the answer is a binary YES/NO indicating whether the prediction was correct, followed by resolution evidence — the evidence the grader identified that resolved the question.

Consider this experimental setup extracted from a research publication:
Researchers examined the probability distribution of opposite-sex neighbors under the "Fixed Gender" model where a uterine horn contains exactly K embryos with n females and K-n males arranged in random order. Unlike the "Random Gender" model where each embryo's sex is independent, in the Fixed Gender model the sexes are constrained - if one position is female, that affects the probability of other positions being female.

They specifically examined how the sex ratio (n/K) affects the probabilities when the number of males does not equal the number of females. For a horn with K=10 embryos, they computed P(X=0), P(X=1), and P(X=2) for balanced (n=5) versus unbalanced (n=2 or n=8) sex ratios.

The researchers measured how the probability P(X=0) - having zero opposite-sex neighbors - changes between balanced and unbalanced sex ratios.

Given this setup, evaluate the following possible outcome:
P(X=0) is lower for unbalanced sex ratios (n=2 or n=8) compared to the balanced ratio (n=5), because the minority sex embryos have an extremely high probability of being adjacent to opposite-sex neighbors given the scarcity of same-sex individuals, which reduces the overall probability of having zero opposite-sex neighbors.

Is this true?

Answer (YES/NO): NO